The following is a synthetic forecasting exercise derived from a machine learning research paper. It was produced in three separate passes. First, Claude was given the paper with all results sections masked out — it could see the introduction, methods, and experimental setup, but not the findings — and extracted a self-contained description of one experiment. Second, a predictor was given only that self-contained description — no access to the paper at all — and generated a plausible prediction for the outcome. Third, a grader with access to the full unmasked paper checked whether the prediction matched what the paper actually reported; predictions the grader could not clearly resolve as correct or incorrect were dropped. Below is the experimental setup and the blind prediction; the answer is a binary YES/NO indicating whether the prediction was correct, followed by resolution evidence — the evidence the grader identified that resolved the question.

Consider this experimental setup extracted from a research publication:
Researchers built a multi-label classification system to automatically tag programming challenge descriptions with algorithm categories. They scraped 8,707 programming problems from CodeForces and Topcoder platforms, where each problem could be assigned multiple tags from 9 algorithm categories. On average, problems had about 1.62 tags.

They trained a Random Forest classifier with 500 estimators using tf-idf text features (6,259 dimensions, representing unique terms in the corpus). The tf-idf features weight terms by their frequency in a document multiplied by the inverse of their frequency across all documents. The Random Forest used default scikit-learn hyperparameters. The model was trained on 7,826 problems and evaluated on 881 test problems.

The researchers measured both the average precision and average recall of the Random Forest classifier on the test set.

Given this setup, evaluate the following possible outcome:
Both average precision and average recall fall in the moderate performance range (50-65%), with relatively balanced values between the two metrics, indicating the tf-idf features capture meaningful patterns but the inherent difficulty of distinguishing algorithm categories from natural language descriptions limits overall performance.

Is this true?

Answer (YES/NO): NO